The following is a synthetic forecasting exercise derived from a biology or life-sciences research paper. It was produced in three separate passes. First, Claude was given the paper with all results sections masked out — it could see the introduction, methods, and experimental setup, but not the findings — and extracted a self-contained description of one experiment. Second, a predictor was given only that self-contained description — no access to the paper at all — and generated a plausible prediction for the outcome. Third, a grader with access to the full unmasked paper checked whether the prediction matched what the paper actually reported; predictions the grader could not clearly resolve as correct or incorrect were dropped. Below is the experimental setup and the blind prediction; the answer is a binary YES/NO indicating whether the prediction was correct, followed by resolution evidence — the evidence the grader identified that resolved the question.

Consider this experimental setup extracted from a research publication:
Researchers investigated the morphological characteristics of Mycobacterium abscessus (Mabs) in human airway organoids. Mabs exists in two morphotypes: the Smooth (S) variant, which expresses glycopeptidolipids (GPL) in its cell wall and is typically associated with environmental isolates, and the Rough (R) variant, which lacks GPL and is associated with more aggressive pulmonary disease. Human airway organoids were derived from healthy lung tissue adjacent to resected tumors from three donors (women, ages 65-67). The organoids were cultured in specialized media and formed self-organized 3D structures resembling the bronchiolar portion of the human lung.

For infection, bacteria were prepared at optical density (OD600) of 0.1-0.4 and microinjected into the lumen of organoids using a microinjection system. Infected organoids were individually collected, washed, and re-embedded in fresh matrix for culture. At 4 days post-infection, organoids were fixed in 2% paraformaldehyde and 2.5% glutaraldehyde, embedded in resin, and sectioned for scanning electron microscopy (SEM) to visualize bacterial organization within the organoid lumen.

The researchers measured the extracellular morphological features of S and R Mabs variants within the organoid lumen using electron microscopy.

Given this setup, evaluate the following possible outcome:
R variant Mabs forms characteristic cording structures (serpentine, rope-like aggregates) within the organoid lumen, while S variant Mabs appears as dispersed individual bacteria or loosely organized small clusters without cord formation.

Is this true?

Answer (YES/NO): NO